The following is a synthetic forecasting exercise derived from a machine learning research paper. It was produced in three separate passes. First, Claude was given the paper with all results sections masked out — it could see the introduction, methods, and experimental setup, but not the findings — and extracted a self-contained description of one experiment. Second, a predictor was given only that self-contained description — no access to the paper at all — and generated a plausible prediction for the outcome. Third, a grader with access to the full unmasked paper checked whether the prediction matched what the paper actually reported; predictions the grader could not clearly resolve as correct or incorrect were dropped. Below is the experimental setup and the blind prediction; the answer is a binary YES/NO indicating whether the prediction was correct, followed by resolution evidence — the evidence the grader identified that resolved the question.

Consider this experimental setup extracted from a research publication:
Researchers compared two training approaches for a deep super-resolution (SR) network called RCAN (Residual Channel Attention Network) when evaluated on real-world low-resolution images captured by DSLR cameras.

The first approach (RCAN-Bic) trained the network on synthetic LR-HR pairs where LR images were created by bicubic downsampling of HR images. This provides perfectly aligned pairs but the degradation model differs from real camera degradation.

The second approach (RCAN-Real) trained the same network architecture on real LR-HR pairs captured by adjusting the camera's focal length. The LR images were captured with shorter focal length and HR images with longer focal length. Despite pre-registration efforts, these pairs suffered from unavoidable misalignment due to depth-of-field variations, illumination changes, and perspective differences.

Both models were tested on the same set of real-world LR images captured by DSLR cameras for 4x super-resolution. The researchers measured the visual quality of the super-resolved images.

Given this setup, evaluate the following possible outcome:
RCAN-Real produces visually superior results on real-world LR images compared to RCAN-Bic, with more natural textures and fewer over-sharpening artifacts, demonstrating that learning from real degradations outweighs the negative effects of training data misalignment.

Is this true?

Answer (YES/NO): NO